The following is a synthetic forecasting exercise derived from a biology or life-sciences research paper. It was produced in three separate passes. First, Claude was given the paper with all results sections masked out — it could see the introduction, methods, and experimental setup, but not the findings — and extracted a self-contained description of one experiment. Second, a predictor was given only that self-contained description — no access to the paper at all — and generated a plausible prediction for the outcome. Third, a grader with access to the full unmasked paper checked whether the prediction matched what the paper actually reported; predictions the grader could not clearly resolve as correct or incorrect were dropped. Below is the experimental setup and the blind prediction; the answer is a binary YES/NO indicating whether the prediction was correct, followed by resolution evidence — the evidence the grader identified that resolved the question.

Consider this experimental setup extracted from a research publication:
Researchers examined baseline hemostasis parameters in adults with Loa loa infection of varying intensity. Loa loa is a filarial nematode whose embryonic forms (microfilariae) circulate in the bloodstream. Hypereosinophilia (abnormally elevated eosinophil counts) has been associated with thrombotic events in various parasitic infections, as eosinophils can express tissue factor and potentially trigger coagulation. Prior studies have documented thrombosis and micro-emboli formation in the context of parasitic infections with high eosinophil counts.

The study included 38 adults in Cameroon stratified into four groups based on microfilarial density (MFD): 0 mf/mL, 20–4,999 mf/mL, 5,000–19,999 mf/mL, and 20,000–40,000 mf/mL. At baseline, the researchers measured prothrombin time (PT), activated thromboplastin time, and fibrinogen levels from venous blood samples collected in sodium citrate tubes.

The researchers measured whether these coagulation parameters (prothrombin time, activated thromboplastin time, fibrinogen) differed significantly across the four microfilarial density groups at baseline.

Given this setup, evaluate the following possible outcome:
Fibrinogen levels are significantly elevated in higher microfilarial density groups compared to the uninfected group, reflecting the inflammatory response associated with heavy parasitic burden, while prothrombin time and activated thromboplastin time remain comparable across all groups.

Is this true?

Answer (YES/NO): NO